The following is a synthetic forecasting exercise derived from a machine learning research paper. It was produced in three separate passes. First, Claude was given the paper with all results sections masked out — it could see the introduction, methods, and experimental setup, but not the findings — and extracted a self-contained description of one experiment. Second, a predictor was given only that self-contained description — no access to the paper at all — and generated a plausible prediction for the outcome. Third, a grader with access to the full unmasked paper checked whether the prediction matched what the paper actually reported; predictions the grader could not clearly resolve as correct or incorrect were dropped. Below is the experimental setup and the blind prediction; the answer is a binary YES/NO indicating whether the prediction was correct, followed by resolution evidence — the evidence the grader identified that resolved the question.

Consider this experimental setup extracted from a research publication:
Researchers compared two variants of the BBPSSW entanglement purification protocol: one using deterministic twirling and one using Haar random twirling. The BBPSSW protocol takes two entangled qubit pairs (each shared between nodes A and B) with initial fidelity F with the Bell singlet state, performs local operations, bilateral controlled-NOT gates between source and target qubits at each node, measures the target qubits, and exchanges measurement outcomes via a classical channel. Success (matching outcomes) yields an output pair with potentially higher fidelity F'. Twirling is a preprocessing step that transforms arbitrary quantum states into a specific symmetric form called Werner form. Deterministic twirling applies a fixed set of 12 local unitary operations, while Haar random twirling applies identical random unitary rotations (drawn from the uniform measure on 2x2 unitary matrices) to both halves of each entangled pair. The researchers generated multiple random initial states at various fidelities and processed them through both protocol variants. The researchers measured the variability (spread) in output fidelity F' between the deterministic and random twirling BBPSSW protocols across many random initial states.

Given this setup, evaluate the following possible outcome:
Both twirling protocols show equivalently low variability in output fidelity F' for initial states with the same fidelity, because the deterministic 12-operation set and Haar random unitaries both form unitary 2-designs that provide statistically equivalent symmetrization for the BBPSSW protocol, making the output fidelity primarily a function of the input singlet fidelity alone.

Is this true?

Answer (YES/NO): NO